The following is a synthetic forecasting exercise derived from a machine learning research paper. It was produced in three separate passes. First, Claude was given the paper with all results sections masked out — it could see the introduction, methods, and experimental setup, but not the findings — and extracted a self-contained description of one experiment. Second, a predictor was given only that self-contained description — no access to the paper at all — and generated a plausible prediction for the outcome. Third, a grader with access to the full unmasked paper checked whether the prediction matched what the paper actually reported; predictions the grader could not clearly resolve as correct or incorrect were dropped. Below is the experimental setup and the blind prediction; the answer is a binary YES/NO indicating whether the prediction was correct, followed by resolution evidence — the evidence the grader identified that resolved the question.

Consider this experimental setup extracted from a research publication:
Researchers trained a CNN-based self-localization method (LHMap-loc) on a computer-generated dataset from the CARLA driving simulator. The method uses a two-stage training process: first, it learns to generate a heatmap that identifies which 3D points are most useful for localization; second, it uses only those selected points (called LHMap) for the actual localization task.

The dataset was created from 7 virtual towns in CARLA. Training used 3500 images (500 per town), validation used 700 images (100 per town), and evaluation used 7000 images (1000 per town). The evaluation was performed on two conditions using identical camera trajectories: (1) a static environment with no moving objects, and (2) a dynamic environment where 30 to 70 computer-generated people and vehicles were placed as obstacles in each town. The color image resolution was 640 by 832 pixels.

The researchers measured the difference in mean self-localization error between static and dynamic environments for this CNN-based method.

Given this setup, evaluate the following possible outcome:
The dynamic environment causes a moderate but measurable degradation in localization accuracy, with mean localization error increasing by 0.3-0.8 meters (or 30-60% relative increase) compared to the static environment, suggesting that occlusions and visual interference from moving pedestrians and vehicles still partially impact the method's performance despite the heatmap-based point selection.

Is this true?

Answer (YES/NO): NO